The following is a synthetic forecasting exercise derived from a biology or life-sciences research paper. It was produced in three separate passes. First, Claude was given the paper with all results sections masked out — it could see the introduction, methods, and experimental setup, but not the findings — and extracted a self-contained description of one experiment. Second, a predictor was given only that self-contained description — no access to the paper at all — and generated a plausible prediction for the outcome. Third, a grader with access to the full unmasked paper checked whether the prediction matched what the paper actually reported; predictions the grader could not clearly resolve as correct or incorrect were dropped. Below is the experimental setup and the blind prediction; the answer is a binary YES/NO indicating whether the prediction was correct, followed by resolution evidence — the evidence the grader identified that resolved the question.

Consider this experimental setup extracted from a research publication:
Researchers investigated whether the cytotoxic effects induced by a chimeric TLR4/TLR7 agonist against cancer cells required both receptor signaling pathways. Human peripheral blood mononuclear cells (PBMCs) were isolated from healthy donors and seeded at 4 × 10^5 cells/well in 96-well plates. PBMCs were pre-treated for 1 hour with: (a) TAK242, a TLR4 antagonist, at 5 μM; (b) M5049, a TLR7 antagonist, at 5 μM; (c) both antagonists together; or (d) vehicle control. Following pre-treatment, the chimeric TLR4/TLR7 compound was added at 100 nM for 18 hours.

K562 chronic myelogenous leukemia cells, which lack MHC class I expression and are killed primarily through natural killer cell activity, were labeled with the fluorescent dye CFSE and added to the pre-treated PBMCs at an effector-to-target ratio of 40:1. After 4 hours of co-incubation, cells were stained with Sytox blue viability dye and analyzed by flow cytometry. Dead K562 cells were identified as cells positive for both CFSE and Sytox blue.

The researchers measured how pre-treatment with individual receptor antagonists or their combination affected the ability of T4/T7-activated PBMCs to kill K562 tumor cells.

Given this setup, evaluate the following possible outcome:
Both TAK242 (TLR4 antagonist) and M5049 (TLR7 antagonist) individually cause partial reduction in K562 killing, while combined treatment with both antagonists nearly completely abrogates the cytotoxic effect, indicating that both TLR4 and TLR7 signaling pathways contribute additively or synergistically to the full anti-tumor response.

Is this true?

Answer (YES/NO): YES